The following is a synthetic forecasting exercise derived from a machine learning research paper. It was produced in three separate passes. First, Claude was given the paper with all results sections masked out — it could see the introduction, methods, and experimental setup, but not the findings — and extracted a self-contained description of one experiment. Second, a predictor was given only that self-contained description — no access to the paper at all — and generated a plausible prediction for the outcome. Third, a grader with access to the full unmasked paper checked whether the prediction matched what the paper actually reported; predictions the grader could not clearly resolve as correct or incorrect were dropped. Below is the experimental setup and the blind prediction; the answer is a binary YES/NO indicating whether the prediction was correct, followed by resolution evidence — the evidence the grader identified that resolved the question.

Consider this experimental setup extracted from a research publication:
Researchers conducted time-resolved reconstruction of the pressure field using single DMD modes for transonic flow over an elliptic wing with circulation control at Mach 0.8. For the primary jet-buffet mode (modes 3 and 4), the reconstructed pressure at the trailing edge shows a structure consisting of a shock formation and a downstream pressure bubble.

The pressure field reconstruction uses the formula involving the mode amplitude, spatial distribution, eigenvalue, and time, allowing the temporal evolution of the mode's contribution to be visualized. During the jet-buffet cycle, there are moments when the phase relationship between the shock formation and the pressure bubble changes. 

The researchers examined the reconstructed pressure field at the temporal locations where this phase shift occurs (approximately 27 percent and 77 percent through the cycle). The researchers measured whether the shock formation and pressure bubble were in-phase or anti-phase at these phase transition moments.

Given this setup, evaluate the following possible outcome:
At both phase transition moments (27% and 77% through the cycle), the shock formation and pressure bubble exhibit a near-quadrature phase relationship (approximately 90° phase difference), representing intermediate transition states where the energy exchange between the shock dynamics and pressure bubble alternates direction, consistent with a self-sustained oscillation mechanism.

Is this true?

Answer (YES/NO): NO